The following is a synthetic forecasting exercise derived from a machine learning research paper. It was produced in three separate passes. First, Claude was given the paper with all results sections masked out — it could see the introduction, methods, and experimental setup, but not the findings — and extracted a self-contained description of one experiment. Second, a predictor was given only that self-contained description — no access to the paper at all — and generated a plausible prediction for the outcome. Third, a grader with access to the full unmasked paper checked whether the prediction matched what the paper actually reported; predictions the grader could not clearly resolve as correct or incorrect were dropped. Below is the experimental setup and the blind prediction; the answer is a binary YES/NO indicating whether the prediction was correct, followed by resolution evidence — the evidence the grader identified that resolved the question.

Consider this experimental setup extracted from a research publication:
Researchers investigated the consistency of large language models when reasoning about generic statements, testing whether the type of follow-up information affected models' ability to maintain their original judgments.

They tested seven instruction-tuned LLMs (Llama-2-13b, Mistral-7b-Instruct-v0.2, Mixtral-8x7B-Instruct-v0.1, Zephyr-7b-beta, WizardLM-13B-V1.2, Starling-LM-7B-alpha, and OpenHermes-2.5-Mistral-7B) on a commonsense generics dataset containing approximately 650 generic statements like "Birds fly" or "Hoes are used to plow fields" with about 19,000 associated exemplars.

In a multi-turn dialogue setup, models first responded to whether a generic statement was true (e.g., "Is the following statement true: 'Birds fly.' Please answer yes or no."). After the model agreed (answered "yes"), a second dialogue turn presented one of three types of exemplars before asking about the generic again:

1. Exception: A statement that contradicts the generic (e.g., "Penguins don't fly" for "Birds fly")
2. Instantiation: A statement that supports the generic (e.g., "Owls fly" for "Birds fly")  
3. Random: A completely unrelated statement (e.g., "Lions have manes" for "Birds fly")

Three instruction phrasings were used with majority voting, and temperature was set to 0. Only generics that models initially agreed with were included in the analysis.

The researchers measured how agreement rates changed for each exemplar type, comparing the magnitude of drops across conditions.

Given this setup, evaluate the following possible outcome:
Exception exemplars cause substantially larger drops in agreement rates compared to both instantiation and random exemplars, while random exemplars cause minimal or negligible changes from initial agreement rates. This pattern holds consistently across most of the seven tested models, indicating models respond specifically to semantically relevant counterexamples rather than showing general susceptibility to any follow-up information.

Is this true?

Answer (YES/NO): NO